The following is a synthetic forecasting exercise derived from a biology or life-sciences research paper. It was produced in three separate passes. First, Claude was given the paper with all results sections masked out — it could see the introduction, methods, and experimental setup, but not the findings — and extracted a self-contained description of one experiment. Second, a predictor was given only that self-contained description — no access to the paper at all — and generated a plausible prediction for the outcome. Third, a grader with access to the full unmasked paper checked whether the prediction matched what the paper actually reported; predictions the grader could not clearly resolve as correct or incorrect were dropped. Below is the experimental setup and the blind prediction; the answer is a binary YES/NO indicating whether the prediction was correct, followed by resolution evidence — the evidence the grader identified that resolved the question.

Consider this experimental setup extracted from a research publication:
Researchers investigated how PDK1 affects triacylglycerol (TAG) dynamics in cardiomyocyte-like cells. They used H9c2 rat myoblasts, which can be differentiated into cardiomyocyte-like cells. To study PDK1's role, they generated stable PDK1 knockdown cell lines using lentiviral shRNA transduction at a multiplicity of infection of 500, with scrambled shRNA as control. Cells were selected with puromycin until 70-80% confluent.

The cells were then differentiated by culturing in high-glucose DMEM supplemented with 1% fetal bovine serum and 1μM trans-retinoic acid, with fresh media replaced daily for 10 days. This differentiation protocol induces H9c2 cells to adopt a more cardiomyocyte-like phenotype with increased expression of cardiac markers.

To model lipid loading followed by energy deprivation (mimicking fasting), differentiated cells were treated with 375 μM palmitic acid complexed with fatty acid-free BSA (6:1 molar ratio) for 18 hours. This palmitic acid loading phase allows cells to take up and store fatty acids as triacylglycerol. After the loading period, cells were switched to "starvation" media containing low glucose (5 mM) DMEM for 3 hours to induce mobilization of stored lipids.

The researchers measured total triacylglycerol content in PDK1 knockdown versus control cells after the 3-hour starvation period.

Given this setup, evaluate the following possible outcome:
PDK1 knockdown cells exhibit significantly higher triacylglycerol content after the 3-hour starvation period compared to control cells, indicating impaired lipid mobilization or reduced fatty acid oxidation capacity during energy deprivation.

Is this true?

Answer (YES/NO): YES